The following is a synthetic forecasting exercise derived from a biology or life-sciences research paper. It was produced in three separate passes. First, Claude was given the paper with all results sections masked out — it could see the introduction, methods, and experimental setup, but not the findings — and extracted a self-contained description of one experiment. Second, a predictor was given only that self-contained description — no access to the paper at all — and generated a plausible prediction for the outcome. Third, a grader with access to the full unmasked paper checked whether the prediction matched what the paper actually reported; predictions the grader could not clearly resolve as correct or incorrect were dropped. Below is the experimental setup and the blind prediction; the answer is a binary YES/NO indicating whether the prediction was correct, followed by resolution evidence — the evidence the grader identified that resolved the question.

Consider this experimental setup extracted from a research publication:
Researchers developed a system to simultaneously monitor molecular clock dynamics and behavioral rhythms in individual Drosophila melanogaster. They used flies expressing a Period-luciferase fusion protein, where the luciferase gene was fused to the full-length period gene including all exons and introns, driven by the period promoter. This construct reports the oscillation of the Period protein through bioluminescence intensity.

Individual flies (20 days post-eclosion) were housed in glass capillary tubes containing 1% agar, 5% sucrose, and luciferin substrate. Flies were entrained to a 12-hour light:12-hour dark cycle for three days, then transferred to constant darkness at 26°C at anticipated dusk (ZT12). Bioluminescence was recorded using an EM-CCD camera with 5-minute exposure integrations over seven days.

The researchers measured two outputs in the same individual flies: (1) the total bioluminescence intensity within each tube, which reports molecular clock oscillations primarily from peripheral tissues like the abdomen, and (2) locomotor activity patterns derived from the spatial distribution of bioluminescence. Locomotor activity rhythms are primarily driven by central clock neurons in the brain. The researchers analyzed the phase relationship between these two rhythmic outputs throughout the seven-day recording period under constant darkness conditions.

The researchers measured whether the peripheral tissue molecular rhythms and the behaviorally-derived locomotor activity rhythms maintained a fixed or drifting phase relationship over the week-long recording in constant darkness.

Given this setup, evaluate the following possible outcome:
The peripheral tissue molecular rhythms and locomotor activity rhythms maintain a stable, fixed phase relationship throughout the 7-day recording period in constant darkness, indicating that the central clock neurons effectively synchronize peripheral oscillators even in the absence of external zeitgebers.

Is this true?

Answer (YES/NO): NO